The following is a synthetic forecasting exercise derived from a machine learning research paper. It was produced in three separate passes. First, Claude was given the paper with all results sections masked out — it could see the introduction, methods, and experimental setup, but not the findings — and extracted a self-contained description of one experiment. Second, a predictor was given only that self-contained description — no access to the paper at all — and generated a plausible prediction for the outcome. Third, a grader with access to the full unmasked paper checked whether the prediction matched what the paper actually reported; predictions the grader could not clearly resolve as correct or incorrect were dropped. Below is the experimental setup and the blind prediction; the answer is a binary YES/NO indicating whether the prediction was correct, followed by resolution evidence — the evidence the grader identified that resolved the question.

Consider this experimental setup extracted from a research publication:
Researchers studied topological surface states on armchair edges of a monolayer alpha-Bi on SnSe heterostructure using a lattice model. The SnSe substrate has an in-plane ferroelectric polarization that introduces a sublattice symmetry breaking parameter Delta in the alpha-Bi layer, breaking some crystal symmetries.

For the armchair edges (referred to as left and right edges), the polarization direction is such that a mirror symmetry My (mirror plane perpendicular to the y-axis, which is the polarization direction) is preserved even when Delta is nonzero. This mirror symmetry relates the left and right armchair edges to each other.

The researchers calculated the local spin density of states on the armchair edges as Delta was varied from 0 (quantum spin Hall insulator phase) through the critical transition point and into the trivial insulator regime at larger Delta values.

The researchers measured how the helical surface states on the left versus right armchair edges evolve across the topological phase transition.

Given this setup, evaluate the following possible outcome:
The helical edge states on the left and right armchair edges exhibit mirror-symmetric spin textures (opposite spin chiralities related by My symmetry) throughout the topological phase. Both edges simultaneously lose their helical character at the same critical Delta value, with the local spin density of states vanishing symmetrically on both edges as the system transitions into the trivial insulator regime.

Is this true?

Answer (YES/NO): NO